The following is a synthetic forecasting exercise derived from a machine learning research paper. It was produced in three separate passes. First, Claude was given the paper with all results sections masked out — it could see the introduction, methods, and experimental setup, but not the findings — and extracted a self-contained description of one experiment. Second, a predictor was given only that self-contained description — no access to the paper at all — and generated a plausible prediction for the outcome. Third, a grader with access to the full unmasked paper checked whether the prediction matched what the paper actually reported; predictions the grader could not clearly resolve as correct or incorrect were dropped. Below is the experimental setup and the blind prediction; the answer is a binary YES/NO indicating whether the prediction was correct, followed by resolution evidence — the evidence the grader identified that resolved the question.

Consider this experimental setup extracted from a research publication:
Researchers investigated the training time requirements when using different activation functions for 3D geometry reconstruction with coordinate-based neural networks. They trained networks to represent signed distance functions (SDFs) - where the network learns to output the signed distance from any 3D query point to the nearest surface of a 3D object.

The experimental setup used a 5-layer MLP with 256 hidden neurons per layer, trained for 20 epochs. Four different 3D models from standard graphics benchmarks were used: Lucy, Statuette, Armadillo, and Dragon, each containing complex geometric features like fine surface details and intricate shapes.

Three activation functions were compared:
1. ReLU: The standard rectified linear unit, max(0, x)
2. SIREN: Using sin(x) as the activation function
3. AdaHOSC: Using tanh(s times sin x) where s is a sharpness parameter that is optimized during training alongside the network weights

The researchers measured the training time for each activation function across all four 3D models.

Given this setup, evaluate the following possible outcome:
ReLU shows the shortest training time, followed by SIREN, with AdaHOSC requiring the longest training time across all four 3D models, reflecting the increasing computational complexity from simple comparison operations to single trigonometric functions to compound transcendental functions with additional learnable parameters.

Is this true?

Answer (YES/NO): NO